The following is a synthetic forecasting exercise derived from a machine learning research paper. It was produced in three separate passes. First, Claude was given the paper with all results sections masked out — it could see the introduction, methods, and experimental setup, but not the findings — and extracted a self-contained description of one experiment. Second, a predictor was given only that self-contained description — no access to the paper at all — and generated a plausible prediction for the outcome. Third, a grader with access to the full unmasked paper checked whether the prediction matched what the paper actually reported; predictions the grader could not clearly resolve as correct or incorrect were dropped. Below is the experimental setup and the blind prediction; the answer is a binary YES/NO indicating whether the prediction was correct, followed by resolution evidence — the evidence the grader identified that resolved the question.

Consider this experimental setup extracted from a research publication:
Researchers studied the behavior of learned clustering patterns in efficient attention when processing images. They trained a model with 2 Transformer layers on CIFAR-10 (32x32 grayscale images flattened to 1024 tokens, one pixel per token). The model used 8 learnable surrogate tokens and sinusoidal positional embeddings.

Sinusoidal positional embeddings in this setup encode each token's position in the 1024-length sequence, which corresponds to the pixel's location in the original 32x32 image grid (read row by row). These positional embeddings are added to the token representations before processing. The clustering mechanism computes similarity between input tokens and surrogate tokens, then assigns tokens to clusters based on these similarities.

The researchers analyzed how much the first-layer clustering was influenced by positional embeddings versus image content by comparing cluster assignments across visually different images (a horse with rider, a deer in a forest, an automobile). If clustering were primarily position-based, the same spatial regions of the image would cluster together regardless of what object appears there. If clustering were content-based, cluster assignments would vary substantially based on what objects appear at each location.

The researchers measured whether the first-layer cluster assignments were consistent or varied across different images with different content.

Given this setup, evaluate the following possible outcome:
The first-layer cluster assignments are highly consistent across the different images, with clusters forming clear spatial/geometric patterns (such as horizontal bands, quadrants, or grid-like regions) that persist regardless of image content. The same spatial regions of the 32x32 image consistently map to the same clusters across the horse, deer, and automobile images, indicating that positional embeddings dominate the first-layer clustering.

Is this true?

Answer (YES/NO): YES